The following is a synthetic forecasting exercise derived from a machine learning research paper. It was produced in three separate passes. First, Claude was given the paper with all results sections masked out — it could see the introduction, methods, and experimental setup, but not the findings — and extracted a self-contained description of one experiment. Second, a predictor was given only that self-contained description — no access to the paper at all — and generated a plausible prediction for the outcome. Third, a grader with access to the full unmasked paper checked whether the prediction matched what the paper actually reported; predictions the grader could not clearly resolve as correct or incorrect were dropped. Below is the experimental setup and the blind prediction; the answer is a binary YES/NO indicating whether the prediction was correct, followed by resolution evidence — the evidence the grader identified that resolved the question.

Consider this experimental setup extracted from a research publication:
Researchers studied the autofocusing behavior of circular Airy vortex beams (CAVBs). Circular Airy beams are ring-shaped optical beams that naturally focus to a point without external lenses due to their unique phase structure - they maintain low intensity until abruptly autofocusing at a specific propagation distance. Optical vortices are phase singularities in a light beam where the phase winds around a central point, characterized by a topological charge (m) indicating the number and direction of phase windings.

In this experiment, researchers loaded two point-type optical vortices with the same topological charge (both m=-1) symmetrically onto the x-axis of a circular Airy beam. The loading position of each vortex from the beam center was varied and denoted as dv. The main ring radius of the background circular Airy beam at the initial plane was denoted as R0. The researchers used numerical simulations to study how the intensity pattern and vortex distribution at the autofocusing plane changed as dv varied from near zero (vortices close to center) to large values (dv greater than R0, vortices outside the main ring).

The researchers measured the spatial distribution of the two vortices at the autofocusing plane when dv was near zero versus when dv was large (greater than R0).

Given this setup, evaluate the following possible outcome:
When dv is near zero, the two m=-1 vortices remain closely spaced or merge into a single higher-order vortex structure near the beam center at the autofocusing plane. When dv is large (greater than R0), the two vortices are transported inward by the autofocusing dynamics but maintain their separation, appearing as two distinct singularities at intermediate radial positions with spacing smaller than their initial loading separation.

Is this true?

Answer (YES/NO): NO